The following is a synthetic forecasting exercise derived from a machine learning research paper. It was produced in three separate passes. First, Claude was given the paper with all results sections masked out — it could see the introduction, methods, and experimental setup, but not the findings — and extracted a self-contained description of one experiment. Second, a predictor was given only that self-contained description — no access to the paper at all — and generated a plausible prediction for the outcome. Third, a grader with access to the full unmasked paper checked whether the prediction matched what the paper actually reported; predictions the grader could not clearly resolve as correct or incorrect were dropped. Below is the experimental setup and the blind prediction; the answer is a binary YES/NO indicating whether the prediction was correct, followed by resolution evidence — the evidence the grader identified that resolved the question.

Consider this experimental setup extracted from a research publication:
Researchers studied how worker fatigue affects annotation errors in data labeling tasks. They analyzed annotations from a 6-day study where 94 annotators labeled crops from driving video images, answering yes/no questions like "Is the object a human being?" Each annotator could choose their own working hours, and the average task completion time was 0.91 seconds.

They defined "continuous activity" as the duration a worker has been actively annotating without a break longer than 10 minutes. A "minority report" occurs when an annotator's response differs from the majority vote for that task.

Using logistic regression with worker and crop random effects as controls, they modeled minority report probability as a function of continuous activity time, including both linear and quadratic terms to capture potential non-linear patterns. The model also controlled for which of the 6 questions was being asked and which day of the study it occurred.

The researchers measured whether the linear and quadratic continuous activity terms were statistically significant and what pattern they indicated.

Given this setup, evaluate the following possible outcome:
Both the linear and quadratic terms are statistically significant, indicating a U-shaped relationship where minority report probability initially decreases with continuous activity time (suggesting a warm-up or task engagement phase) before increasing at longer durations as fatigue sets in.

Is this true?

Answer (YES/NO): YES